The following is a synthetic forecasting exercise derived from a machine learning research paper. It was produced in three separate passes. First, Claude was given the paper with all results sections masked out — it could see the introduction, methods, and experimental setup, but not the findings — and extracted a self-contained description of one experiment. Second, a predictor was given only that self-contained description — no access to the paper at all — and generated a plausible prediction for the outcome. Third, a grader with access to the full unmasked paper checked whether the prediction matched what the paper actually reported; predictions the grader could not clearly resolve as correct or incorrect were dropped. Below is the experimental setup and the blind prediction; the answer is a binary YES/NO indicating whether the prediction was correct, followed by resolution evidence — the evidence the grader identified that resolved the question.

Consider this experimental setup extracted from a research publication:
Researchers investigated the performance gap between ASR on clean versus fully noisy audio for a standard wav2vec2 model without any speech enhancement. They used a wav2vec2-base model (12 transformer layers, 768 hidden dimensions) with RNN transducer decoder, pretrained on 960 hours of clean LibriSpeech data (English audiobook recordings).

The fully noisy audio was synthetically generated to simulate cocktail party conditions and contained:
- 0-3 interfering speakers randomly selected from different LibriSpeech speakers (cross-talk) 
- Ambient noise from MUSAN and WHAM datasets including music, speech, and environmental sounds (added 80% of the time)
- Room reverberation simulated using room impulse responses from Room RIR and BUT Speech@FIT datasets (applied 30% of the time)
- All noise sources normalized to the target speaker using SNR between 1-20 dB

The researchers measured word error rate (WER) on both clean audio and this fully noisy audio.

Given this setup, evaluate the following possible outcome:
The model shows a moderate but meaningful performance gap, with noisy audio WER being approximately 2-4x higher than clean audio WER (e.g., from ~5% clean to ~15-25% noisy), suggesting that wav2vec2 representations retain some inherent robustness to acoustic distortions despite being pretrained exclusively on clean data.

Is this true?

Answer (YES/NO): NO